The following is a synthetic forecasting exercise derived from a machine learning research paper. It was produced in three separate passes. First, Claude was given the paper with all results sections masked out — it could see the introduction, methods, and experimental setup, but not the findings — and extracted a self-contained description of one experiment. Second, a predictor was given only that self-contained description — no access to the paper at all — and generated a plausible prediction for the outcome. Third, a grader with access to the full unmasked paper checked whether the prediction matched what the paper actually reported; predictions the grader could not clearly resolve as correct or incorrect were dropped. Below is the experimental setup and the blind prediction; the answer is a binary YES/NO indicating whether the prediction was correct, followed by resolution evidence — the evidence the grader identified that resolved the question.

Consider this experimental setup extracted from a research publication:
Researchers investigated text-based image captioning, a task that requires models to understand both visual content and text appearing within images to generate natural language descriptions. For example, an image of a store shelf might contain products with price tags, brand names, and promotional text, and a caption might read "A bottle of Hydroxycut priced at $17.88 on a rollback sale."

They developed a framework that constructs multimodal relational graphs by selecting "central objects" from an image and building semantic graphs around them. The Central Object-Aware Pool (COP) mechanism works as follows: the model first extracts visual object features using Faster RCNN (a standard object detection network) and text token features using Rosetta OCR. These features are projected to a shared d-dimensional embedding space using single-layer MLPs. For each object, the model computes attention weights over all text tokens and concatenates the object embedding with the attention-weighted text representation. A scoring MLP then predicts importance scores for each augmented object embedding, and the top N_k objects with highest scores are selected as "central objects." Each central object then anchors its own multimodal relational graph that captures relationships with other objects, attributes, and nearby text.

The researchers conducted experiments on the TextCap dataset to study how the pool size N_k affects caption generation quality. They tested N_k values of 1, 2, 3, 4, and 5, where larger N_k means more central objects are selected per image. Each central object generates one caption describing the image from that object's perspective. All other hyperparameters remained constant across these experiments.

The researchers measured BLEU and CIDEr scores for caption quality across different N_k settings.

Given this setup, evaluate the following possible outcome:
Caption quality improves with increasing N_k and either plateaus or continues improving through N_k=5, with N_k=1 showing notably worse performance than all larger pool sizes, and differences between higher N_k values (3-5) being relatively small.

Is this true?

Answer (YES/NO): NO